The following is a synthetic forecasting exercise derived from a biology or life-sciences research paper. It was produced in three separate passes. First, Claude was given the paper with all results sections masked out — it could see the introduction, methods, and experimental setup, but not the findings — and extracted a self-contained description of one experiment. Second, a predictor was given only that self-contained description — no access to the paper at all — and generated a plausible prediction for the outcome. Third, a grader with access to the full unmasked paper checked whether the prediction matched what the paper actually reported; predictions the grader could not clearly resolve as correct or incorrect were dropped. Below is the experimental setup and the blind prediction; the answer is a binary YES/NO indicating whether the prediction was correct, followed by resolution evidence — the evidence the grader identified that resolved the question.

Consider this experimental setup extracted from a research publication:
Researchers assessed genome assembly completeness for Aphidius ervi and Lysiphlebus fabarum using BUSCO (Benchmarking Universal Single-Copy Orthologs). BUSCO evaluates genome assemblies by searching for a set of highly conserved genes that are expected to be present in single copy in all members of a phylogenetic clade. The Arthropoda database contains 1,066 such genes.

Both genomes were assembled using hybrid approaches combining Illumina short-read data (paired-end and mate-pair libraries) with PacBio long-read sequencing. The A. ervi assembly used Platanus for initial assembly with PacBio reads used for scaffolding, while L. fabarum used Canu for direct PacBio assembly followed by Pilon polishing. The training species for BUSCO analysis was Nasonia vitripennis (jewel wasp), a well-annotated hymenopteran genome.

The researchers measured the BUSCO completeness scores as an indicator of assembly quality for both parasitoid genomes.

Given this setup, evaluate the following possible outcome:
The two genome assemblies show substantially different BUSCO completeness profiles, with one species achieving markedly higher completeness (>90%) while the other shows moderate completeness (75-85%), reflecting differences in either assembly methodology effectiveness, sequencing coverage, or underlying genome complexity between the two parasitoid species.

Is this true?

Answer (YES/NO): YES